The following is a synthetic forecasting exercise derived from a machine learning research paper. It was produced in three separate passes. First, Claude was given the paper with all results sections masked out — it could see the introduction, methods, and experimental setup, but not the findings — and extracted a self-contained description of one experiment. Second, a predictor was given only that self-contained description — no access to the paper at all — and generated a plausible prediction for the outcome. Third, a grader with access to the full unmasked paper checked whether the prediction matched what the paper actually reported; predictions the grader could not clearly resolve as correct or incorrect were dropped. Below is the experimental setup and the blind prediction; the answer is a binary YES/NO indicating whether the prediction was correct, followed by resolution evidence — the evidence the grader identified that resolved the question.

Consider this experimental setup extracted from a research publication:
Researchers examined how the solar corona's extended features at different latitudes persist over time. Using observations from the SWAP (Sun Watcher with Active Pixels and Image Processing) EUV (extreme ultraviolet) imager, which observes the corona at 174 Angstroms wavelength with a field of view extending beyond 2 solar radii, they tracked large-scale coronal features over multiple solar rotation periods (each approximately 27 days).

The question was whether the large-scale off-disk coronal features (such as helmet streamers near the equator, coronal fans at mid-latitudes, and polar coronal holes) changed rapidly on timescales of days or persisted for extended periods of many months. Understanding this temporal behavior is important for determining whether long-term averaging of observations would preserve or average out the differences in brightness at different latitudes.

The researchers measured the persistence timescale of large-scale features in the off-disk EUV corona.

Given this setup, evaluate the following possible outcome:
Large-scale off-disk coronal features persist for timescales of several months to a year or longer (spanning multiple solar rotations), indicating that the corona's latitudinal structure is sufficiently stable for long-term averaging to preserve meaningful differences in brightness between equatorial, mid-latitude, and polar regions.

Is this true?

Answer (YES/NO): YES